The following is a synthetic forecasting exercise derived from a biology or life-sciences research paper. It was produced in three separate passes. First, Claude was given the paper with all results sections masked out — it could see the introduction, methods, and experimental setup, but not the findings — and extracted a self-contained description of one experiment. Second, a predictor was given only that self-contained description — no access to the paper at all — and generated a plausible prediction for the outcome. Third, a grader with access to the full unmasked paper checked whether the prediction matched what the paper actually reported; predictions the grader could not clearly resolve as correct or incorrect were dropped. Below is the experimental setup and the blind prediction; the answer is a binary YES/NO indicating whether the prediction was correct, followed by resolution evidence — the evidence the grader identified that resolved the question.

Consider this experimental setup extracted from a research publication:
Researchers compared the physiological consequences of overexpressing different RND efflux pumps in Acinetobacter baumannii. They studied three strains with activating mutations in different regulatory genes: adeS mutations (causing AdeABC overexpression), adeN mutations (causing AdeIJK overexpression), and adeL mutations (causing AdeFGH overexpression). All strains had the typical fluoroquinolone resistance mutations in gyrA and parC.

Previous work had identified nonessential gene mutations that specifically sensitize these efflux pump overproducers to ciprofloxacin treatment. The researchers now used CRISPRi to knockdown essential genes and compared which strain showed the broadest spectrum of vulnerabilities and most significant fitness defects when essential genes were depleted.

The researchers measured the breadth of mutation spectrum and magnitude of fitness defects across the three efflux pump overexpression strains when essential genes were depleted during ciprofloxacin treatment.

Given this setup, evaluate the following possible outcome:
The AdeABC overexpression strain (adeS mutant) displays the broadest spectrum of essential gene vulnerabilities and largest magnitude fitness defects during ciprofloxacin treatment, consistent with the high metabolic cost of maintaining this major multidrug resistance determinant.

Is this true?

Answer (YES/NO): NO